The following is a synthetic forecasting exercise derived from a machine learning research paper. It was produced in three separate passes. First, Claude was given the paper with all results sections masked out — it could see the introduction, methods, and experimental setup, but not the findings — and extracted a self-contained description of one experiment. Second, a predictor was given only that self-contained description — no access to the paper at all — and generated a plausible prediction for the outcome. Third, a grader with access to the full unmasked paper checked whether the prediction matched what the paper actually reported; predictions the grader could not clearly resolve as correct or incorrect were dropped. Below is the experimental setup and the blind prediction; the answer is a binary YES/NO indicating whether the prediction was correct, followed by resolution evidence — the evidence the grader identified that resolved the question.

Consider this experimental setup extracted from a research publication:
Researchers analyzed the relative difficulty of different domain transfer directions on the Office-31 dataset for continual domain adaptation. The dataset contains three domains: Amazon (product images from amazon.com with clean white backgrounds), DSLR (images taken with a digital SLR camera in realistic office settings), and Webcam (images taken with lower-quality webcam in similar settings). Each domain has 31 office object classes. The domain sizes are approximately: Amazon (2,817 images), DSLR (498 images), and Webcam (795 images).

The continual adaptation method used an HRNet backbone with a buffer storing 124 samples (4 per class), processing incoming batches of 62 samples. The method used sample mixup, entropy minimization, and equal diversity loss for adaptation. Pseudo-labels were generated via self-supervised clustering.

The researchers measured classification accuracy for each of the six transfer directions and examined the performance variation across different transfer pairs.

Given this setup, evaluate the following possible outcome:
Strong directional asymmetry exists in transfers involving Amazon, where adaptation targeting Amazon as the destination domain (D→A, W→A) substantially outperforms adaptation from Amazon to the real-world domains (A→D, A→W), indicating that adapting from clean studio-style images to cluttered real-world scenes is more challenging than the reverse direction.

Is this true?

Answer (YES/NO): NO